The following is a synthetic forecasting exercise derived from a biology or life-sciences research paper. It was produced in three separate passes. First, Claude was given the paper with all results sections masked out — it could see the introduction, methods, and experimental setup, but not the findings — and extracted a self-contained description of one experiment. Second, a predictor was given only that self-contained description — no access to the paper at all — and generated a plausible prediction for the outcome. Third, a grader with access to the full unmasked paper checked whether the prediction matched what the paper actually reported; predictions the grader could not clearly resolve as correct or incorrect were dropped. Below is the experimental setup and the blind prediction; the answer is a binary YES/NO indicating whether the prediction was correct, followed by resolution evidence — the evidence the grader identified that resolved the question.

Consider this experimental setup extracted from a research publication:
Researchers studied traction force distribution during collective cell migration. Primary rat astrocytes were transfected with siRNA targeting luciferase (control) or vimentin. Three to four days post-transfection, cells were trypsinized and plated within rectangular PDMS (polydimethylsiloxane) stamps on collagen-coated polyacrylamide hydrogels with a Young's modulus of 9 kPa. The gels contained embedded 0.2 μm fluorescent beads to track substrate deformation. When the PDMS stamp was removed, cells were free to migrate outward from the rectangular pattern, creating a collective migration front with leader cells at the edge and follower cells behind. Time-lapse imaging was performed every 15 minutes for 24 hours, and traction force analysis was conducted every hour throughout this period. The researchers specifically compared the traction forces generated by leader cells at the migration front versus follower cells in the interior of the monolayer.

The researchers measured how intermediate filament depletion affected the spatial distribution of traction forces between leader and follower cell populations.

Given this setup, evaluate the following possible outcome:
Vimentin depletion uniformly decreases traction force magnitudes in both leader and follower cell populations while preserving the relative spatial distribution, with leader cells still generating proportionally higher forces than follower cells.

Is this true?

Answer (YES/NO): NO